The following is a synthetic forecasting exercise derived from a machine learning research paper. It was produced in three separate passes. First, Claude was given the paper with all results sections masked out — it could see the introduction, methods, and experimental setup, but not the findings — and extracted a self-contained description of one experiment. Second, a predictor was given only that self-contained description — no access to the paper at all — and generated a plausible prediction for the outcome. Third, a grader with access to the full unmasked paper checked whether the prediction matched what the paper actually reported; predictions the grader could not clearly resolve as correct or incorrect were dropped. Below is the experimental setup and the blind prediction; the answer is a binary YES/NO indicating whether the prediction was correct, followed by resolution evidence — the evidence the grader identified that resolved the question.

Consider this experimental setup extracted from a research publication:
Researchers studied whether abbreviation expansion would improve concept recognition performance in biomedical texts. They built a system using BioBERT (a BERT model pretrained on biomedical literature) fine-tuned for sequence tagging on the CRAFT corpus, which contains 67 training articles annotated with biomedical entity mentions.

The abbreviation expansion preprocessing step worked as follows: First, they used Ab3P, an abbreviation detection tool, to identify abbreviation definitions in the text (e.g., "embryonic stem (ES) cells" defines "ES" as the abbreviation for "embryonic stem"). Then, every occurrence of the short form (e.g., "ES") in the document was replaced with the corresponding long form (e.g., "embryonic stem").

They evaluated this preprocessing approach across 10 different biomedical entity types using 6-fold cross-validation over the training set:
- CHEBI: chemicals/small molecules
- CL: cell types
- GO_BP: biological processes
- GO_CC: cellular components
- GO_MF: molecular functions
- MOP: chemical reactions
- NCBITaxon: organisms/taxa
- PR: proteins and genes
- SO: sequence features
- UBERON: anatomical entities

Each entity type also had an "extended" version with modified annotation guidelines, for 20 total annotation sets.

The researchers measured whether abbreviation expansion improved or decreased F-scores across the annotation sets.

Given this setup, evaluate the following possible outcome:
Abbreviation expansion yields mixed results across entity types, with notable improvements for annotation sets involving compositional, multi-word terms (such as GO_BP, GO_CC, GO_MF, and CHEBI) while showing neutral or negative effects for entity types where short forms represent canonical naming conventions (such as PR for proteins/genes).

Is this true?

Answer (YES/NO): NO